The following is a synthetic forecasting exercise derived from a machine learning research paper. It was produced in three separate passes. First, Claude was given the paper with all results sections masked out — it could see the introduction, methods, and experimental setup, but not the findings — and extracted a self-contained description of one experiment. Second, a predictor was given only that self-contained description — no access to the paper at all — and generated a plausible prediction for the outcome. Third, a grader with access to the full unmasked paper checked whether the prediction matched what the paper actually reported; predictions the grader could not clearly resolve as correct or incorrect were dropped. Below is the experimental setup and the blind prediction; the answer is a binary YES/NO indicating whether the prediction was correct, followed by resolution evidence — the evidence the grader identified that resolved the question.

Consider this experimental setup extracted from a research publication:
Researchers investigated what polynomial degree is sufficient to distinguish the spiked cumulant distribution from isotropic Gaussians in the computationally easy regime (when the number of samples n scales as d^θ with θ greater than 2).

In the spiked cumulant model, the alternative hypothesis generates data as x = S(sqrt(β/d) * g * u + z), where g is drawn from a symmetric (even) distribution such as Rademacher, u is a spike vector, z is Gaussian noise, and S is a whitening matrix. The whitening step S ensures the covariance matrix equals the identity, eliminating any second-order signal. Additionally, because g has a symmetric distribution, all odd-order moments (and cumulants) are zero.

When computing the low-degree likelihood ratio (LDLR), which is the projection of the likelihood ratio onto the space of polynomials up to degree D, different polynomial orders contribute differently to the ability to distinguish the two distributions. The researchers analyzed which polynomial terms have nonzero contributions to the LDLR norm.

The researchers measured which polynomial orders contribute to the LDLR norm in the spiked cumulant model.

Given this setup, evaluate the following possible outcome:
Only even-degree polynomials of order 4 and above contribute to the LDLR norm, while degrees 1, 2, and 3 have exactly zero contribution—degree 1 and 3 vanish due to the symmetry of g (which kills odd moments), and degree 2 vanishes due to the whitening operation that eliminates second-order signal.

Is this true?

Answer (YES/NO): YES